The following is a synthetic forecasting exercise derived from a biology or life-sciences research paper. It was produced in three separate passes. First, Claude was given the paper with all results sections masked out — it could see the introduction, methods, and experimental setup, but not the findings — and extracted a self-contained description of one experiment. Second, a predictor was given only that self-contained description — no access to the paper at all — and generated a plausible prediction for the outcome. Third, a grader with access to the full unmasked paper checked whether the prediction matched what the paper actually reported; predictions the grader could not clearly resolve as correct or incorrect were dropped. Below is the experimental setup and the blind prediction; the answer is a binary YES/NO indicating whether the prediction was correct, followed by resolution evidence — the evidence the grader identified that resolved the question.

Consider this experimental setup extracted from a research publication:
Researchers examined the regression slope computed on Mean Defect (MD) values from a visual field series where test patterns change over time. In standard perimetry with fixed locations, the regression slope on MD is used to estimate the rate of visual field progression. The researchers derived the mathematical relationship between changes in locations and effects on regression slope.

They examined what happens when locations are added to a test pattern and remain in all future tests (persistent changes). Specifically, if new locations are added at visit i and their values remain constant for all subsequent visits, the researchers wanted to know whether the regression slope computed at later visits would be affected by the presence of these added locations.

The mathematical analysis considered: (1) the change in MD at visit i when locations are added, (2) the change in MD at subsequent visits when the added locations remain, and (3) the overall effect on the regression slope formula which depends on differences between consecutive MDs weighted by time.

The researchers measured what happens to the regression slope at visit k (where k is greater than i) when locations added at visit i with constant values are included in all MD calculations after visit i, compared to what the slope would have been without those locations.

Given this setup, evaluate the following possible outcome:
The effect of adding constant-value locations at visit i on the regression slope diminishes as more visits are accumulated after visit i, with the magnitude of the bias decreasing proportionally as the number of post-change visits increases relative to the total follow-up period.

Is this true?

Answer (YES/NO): NO